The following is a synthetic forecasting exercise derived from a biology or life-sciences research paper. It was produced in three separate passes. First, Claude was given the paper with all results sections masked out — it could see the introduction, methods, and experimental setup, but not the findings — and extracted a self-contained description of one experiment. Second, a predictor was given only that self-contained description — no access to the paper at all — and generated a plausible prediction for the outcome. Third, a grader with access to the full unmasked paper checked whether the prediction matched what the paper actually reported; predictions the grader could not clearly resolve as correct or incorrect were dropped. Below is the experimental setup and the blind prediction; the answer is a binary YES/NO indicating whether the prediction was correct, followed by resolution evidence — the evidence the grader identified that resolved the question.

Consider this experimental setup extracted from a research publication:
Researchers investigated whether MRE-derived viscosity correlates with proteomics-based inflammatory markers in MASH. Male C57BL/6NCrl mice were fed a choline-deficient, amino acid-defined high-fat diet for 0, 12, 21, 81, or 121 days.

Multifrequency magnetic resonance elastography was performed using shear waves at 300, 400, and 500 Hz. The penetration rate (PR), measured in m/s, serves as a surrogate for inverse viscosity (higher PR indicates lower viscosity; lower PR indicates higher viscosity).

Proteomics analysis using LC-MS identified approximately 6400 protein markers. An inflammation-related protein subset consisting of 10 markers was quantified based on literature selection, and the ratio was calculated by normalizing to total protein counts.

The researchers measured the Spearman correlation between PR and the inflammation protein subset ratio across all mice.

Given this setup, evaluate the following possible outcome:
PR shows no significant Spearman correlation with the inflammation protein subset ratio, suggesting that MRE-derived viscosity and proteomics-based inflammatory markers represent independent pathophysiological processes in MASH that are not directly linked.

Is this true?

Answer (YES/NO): NO